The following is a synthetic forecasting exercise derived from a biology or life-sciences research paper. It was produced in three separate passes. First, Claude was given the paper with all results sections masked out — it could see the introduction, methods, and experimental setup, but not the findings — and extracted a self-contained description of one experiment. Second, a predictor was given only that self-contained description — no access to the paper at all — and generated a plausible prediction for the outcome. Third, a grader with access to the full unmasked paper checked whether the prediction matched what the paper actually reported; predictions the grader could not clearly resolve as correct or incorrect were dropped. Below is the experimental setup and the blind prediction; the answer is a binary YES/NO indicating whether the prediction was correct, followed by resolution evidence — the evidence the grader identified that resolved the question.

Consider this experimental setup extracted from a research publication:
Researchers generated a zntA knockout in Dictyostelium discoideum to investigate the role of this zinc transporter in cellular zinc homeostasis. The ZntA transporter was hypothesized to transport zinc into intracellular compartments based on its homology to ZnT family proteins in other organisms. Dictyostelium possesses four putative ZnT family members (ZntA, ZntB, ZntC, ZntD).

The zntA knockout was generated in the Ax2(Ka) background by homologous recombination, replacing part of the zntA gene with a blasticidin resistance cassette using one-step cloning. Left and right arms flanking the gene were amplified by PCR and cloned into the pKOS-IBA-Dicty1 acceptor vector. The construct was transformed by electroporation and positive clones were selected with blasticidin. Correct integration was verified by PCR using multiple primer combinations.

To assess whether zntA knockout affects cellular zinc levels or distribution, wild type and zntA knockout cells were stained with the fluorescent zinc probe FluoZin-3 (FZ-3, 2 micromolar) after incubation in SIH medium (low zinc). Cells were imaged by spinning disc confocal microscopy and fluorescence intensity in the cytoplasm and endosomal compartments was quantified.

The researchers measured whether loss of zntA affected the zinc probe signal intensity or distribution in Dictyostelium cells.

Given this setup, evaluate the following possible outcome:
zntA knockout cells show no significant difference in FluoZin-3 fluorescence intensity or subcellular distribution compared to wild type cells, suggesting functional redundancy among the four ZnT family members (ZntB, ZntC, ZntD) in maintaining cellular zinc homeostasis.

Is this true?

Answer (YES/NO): NO